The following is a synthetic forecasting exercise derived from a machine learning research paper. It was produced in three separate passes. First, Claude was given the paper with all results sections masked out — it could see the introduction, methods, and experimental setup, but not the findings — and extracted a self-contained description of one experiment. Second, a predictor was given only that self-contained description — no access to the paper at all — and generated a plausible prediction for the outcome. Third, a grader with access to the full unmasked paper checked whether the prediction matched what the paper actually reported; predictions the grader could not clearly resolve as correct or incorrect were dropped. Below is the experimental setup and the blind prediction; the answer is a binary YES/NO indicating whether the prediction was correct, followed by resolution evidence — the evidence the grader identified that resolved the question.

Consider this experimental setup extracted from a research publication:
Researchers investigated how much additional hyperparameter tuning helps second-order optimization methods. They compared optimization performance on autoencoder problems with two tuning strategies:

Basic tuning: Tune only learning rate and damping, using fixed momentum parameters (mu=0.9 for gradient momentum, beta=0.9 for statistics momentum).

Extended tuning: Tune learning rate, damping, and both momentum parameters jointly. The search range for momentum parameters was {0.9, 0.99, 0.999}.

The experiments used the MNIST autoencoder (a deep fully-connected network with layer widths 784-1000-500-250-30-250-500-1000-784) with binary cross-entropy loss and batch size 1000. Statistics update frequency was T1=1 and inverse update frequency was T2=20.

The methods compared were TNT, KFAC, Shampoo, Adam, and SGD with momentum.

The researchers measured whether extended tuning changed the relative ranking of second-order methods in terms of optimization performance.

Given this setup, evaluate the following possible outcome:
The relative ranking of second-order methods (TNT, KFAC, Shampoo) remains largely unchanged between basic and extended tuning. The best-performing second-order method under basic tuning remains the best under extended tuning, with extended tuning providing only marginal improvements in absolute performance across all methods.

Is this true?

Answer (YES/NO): YES